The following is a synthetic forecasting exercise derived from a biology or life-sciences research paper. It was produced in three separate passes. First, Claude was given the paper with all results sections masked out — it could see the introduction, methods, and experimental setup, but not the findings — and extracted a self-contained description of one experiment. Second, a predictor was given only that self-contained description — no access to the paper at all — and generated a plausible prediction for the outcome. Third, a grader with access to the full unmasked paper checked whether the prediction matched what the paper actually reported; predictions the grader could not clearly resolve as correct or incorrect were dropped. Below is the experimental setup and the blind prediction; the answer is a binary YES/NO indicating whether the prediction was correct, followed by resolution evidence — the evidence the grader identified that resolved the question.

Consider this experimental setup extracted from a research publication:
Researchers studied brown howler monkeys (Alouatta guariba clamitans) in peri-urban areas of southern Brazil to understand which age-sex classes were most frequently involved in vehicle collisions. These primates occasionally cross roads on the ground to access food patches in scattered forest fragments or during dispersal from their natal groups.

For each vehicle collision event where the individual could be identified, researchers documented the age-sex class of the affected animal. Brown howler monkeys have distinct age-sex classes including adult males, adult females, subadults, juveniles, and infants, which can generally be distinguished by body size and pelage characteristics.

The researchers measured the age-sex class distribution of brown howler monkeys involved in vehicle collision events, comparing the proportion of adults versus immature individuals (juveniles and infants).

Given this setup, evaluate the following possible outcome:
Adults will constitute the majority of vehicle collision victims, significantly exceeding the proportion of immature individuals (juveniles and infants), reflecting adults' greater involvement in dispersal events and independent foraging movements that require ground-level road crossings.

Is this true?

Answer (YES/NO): YES